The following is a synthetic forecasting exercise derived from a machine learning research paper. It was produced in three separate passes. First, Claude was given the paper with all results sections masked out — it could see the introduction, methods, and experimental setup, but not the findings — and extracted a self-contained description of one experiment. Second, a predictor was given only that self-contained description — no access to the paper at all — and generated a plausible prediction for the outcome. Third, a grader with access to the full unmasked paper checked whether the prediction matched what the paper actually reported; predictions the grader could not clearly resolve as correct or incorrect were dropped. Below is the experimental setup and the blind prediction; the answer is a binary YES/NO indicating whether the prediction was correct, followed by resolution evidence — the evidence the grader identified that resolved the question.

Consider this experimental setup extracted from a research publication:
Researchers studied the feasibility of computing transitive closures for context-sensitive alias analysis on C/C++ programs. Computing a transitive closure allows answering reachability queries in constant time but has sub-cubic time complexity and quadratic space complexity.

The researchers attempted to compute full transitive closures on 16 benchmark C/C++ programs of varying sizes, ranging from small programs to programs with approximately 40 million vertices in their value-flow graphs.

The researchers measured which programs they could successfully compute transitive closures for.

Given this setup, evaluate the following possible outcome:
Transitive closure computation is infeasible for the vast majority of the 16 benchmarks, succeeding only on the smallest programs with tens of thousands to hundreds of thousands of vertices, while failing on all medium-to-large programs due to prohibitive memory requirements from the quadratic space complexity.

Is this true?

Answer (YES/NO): NO